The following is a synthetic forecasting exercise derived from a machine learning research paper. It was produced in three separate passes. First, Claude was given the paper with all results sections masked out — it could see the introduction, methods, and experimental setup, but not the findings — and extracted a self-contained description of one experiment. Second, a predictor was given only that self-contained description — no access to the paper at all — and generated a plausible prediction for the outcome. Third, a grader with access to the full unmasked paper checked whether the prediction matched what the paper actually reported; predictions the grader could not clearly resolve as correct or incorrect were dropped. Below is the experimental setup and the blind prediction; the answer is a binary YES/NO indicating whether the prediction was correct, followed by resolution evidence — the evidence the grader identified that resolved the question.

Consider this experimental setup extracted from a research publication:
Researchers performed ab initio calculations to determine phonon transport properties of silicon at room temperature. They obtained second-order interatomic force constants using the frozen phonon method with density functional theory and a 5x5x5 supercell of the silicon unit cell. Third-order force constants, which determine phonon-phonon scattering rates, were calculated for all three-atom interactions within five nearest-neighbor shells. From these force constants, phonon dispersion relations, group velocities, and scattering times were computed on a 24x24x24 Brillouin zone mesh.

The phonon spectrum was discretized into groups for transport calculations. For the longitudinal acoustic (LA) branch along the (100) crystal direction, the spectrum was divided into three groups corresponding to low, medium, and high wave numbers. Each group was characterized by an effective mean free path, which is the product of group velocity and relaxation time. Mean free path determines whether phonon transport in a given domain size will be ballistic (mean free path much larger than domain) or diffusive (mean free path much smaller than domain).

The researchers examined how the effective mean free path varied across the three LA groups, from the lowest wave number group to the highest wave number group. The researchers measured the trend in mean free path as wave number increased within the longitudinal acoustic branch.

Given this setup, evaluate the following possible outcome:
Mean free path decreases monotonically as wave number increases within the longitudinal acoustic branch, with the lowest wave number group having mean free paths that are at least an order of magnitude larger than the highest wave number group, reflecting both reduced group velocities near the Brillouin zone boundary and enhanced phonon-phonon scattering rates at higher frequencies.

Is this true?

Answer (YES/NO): YES